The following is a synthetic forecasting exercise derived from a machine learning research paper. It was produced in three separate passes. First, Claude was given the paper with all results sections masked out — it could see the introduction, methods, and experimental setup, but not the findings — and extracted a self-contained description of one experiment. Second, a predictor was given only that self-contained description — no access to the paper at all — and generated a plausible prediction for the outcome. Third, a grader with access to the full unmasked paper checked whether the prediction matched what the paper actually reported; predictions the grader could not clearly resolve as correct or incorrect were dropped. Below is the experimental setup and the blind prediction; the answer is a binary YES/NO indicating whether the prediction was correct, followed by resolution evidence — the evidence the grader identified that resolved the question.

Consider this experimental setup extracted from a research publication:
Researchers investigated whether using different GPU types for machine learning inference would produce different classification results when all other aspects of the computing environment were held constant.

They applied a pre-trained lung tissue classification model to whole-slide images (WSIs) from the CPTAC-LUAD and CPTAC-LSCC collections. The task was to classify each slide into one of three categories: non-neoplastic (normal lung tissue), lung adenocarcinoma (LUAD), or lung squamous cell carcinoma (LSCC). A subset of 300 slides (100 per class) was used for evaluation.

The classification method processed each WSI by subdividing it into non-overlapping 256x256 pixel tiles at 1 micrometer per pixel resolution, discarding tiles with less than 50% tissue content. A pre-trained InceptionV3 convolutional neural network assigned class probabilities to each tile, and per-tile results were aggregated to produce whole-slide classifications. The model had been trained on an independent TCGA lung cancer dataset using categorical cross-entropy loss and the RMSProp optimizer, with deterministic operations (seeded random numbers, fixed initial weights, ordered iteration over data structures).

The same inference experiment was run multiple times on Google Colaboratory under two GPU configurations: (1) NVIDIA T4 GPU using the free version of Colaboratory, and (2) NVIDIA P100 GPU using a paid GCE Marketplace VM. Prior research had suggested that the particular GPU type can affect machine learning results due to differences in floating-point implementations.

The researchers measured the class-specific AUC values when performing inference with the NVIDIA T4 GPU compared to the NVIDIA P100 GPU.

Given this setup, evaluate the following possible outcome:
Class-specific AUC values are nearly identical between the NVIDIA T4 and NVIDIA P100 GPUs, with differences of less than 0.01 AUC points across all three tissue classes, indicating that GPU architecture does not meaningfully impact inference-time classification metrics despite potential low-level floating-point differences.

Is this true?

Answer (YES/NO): YES